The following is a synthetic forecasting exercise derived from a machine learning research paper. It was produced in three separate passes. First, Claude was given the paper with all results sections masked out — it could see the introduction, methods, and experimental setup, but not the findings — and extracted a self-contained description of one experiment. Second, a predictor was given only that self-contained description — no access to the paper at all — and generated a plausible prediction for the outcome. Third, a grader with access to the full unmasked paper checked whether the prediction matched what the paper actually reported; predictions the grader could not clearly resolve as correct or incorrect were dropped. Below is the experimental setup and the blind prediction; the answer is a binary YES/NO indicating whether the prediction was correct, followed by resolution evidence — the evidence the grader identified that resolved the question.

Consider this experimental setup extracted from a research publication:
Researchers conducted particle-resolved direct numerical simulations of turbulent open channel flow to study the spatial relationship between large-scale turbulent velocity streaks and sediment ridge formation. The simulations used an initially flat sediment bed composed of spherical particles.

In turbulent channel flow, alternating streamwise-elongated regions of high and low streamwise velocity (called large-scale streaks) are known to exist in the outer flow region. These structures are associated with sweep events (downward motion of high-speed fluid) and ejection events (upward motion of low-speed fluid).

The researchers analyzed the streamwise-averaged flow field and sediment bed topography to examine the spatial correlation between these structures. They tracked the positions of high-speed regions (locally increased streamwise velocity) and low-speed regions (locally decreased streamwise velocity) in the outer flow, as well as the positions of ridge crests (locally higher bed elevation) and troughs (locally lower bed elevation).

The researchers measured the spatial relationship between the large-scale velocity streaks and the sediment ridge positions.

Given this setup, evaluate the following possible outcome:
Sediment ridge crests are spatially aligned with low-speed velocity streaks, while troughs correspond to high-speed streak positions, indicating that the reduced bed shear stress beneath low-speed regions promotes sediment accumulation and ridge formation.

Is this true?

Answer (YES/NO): YES